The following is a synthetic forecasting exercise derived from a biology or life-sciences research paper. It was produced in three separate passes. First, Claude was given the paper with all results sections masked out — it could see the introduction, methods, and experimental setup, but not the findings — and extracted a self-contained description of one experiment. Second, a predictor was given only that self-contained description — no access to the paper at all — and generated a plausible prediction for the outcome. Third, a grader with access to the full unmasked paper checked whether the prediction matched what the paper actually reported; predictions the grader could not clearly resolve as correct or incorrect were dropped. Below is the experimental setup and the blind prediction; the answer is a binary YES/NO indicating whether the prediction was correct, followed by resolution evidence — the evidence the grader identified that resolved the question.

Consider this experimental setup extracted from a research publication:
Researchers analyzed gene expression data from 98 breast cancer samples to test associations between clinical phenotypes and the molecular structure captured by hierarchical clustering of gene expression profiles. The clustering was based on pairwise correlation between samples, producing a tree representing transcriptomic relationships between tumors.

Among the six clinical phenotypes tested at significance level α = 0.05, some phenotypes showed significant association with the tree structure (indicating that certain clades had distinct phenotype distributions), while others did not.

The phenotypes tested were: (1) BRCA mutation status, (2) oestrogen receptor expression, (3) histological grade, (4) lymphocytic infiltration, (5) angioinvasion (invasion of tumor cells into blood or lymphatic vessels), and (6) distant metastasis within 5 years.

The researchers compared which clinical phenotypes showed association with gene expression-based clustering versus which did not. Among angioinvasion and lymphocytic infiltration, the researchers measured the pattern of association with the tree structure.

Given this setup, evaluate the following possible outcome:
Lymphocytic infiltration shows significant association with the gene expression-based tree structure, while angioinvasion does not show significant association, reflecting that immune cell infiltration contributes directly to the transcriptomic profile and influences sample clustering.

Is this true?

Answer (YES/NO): YES